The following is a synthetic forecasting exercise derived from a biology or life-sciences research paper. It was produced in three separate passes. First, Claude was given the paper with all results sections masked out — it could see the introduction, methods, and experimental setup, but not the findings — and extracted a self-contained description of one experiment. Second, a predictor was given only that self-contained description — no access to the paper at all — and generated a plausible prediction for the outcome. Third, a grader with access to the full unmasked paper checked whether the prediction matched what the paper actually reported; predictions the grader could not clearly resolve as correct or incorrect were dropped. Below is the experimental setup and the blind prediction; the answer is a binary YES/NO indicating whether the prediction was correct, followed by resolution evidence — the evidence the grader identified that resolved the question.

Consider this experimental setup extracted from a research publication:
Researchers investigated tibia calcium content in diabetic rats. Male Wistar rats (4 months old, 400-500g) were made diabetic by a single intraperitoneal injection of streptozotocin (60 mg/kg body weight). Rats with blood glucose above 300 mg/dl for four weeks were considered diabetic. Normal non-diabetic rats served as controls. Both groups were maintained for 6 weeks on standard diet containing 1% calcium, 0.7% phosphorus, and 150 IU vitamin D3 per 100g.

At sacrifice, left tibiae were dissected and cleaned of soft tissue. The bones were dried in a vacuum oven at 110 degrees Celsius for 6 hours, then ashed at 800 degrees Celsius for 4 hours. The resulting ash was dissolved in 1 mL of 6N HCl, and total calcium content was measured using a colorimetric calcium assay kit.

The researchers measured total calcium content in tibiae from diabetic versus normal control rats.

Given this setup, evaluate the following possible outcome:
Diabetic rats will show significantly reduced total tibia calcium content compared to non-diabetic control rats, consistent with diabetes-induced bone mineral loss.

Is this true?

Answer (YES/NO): NO